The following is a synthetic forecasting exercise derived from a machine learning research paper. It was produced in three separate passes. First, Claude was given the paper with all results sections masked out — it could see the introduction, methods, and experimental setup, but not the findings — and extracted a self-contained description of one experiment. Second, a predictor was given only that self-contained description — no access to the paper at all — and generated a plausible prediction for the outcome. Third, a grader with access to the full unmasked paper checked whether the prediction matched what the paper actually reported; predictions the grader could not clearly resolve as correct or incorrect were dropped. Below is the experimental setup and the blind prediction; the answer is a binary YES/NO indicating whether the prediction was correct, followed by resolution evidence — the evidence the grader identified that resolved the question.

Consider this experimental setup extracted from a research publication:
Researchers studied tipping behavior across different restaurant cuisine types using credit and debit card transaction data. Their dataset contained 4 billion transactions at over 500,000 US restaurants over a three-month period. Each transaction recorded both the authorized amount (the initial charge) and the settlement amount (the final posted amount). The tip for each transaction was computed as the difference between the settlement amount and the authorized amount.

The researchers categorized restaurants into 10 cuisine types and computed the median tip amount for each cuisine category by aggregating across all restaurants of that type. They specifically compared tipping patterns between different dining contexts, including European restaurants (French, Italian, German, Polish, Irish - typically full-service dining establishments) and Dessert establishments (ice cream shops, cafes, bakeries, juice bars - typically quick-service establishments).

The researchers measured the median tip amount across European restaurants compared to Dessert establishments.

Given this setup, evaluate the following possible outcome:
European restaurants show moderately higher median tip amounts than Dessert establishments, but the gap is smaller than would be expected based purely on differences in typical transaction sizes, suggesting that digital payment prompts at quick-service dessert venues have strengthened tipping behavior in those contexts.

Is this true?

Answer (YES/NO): NO